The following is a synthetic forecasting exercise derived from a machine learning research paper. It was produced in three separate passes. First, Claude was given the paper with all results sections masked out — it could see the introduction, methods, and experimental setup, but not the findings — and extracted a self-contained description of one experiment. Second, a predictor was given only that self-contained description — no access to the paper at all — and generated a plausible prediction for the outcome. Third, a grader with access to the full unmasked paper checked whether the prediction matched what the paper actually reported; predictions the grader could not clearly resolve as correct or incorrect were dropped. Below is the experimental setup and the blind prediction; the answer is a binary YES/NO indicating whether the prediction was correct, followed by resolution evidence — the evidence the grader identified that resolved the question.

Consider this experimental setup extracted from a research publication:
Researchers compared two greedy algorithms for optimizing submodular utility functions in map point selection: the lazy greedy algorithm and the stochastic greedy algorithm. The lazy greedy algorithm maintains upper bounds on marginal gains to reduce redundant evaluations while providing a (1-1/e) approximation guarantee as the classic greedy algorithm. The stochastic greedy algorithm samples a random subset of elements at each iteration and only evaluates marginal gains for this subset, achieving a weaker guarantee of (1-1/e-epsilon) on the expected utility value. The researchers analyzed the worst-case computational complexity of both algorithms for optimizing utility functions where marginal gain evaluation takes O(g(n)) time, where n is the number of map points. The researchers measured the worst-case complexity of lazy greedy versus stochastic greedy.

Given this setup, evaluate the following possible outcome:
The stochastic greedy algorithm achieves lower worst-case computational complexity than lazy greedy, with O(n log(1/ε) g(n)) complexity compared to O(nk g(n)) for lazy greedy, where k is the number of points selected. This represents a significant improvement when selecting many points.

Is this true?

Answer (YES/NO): YES